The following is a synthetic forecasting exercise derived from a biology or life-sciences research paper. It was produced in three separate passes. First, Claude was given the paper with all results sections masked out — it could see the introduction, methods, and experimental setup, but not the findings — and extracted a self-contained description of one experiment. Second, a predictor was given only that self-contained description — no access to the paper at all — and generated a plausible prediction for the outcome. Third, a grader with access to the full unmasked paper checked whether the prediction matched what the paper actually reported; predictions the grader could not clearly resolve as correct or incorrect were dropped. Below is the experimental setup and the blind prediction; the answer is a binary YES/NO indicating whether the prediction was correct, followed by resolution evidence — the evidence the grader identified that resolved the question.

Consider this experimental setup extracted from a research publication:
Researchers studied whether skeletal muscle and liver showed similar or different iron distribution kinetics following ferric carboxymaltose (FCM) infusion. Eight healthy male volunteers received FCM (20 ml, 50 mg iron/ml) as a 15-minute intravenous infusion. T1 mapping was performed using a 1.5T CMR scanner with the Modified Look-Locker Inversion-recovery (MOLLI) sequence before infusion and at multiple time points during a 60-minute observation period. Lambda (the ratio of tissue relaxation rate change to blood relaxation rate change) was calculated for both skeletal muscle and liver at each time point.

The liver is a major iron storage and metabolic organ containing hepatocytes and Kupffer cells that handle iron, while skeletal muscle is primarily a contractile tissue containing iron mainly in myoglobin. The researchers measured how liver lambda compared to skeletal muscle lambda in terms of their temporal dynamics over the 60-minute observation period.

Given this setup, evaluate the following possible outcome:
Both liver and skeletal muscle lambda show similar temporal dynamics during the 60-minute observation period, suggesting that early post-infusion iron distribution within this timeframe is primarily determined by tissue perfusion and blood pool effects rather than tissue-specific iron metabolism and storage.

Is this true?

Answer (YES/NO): NO